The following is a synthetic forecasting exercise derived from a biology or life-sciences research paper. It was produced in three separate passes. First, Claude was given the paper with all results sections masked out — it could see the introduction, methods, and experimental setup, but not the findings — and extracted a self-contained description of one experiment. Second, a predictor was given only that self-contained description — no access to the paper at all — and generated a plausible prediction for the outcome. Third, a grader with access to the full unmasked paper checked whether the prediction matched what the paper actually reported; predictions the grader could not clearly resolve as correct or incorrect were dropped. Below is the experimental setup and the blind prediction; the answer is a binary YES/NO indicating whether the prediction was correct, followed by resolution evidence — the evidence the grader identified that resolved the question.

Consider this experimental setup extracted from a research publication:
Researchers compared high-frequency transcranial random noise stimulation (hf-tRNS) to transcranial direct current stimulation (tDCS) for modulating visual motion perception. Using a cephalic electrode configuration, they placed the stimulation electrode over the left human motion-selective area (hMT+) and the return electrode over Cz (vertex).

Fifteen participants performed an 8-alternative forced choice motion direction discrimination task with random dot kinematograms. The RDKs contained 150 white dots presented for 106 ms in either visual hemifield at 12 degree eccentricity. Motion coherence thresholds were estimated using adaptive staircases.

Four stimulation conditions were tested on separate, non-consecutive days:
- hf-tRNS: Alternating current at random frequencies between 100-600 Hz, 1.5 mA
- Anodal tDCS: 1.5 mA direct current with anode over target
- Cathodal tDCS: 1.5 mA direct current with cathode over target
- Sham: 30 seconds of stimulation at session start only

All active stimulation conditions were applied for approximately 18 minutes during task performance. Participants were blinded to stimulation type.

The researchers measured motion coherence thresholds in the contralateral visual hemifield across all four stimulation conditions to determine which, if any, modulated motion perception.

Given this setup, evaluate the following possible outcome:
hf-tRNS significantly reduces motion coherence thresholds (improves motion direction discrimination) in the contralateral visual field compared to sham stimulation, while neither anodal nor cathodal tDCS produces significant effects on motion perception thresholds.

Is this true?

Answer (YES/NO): YES